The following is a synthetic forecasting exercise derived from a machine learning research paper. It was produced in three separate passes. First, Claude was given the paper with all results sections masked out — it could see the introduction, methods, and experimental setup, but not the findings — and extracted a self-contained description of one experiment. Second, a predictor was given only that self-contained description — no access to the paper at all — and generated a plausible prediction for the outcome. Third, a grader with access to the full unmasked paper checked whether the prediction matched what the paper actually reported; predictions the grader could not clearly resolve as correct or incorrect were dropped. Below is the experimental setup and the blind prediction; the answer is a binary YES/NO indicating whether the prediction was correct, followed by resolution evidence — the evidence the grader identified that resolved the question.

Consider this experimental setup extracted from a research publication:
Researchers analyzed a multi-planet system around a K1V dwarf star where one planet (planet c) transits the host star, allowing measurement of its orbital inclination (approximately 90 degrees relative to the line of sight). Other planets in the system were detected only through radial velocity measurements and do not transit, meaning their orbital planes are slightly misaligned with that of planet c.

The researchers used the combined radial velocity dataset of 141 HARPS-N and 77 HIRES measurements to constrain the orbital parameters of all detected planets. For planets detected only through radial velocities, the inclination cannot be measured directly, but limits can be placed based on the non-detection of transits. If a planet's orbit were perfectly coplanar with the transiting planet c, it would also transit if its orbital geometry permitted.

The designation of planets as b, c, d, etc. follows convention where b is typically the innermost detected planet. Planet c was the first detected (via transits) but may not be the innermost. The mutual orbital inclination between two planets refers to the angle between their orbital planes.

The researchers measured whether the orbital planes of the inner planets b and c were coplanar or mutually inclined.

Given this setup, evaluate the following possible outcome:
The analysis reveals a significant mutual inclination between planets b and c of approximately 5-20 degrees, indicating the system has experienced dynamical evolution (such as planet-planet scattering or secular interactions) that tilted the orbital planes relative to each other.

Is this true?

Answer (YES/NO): NO